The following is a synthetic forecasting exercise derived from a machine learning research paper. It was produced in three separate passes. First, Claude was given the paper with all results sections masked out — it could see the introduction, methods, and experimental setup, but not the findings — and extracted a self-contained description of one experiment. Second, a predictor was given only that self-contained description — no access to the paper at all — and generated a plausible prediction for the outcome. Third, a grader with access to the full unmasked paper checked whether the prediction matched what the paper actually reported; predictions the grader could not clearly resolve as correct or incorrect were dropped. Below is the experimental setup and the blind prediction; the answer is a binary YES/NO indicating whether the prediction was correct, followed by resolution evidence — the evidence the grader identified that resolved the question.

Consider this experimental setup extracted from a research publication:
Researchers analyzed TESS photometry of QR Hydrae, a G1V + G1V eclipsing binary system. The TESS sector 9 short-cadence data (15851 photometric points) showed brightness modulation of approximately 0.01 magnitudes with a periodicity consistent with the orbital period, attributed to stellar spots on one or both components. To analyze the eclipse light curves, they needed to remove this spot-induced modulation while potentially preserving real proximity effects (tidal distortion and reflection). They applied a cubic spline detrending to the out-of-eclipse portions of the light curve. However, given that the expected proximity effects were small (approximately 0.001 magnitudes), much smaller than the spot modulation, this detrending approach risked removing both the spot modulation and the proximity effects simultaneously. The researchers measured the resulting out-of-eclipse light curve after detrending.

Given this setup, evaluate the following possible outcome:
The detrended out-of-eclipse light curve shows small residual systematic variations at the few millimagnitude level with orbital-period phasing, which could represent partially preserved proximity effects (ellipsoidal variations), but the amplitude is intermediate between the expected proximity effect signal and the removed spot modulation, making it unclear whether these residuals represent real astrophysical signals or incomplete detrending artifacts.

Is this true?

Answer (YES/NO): NO